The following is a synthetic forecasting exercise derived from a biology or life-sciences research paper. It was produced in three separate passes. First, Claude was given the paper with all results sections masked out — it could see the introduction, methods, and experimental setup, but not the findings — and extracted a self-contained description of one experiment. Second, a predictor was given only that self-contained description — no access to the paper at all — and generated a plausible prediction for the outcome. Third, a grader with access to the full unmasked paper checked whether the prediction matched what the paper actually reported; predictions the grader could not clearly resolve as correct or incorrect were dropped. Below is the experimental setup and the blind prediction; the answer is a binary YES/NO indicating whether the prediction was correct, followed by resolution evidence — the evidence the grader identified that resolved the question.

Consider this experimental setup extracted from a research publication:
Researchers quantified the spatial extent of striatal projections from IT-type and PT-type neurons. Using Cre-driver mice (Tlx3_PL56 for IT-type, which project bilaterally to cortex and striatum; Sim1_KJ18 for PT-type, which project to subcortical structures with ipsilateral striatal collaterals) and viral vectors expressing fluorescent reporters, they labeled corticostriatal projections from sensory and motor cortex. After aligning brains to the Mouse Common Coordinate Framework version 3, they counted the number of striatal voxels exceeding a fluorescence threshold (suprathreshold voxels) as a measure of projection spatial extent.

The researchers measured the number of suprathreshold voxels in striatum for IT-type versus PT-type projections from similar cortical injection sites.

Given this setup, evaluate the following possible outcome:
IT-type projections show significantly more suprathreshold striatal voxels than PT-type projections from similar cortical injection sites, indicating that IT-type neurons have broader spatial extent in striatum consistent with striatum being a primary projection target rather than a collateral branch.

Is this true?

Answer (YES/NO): NO